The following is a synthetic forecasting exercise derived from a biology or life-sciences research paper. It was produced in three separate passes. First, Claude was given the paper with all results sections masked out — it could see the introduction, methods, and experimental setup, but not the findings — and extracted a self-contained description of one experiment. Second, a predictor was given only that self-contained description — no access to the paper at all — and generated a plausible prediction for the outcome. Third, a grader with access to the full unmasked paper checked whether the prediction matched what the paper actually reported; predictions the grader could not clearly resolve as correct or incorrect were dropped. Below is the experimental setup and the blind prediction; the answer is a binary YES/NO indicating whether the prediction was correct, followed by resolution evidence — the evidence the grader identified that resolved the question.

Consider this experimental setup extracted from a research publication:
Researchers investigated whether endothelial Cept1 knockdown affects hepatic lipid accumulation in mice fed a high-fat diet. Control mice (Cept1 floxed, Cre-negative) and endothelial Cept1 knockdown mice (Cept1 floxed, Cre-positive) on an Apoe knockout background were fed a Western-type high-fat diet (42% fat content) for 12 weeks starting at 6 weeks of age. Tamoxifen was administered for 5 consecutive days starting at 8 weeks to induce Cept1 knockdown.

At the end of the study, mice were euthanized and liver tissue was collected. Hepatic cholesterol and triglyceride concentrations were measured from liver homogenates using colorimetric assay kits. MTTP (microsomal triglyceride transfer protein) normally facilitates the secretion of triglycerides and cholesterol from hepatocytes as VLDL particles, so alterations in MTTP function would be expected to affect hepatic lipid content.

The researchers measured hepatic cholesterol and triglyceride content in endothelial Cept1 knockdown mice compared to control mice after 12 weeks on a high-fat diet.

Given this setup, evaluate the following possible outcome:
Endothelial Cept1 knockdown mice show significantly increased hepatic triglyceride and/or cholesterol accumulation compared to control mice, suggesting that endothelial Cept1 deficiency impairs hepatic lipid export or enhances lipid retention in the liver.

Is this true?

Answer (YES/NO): NO